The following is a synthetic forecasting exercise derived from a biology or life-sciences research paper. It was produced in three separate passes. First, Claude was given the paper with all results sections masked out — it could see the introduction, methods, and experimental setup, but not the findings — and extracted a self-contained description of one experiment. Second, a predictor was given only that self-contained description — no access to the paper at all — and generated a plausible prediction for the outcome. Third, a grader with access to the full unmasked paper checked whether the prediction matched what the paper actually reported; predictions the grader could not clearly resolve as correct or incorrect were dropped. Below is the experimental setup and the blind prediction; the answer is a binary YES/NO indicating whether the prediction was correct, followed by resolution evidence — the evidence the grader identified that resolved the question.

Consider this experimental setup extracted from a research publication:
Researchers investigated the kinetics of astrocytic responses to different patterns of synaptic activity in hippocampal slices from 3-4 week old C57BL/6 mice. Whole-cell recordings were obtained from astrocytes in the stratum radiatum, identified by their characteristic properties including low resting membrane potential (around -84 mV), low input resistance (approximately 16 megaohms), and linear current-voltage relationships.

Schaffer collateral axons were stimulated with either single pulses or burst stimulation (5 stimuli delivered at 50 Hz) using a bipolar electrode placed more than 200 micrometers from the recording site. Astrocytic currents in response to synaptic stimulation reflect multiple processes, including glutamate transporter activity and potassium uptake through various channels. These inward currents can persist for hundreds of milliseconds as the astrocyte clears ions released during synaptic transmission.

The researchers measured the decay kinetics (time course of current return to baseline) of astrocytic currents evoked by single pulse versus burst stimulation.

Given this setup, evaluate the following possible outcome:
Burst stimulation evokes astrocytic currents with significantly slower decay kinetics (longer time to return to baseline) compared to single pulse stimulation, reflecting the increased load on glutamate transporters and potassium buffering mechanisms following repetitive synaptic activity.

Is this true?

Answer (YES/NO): YES